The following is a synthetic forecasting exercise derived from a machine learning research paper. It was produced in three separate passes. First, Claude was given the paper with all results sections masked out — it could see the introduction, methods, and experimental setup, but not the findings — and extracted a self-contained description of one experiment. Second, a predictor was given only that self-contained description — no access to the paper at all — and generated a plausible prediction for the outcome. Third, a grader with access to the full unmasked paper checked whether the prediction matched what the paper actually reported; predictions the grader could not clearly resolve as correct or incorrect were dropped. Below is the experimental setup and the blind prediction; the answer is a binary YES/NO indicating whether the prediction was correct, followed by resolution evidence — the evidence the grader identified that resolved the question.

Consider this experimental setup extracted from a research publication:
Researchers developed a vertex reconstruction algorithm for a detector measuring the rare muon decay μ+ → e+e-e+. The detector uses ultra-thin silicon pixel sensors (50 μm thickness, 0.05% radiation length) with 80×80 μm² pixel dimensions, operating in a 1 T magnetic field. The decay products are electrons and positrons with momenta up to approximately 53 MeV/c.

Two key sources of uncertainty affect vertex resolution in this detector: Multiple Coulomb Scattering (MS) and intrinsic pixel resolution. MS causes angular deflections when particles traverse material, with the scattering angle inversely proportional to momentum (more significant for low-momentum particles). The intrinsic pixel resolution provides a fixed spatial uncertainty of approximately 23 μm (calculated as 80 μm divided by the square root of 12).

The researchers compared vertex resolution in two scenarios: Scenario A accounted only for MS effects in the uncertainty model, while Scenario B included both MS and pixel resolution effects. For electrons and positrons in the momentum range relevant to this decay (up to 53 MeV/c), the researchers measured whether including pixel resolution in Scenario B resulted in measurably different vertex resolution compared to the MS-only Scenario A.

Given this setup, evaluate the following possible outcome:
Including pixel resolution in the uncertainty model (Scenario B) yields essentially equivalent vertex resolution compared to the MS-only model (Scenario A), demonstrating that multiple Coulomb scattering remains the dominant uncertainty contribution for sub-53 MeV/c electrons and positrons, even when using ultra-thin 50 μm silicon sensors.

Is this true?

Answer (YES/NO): YES